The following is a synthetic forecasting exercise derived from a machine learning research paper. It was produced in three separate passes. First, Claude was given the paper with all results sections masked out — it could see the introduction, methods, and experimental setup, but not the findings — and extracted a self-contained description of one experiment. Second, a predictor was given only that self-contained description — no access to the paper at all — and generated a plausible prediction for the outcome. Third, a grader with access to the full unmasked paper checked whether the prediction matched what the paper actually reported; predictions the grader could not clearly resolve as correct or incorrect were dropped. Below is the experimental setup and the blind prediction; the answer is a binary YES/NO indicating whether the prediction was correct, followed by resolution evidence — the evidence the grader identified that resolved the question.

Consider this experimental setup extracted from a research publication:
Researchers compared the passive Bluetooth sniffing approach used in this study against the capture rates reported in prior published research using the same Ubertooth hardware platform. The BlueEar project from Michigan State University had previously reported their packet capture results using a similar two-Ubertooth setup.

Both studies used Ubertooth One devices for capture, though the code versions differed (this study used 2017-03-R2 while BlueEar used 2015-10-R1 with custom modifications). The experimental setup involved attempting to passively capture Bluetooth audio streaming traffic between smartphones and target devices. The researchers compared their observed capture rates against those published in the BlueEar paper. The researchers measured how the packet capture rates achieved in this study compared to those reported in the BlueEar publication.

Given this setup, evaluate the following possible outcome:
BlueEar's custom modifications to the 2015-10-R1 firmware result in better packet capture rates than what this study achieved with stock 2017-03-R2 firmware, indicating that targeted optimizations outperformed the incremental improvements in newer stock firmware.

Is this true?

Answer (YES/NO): NO